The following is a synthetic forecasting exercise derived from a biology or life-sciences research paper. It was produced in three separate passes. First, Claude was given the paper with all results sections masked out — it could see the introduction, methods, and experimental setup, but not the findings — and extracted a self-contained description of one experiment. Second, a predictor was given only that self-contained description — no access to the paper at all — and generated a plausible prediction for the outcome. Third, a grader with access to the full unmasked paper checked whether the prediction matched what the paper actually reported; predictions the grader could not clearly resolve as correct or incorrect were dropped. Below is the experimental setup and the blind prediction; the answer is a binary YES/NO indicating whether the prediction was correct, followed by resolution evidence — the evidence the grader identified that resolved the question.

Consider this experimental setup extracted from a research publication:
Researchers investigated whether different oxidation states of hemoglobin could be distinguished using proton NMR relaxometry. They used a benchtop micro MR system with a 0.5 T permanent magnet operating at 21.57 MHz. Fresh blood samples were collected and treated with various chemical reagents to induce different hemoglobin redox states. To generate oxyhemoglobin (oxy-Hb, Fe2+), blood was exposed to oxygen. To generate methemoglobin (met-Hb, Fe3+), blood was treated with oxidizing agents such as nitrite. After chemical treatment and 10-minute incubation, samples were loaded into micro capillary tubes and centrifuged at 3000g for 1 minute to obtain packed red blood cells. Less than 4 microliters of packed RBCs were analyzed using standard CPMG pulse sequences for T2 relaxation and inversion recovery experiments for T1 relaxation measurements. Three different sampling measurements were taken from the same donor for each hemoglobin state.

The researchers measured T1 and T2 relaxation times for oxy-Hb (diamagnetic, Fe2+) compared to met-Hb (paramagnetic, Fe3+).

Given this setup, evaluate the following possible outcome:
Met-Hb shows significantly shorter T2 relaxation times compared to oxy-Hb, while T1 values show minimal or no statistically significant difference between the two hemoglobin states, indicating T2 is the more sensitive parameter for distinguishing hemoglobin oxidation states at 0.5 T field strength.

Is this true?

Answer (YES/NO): NO